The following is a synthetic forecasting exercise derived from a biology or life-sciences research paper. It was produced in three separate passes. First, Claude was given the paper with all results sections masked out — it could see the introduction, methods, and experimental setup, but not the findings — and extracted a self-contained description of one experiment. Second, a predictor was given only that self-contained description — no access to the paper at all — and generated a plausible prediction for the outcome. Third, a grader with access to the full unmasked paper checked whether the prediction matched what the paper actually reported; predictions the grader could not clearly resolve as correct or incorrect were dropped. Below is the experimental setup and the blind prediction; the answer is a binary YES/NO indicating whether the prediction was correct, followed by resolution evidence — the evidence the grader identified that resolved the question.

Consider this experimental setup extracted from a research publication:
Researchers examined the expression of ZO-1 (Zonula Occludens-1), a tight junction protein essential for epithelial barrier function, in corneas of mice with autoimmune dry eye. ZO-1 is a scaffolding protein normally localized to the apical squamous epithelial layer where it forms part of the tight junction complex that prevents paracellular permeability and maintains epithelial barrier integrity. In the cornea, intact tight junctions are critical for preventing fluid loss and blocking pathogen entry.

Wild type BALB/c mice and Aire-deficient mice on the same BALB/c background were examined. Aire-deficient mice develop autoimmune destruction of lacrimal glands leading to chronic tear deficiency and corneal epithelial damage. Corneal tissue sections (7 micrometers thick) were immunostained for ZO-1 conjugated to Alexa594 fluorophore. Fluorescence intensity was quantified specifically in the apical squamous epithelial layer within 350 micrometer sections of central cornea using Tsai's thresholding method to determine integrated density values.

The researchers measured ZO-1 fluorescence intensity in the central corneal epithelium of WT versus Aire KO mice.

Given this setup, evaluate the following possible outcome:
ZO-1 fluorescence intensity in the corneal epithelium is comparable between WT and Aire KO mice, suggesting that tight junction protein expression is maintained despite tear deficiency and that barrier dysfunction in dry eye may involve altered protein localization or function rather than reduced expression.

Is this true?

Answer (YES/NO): NO